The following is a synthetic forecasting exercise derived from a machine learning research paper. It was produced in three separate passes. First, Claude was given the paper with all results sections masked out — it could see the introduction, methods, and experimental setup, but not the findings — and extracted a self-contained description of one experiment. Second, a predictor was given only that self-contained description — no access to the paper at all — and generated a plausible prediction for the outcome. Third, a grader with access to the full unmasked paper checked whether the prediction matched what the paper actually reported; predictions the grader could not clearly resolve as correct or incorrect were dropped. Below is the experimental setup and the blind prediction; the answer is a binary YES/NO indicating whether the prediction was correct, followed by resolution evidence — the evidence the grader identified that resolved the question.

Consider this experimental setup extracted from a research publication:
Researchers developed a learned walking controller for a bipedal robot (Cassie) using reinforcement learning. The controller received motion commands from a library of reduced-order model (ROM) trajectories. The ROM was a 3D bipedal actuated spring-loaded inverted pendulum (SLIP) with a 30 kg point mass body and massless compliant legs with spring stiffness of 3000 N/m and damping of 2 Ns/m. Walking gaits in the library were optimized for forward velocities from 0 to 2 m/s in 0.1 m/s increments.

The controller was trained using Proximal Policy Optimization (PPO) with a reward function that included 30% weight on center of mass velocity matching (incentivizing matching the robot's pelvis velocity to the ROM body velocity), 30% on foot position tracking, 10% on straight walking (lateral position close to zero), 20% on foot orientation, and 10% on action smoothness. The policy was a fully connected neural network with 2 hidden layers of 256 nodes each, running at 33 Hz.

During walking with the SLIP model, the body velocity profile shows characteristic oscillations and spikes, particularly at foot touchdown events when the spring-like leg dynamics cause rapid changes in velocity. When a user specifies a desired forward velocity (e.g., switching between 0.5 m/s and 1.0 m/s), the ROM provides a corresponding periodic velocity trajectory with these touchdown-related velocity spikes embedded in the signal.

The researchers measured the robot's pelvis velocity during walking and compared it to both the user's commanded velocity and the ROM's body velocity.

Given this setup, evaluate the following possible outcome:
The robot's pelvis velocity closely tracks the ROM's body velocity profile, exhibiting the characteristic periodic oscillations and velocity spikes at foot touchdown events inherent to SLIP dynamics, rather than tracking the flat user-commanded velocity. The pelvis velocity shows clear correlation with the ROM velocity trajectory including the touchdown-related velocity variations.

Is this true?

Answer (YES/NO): NO